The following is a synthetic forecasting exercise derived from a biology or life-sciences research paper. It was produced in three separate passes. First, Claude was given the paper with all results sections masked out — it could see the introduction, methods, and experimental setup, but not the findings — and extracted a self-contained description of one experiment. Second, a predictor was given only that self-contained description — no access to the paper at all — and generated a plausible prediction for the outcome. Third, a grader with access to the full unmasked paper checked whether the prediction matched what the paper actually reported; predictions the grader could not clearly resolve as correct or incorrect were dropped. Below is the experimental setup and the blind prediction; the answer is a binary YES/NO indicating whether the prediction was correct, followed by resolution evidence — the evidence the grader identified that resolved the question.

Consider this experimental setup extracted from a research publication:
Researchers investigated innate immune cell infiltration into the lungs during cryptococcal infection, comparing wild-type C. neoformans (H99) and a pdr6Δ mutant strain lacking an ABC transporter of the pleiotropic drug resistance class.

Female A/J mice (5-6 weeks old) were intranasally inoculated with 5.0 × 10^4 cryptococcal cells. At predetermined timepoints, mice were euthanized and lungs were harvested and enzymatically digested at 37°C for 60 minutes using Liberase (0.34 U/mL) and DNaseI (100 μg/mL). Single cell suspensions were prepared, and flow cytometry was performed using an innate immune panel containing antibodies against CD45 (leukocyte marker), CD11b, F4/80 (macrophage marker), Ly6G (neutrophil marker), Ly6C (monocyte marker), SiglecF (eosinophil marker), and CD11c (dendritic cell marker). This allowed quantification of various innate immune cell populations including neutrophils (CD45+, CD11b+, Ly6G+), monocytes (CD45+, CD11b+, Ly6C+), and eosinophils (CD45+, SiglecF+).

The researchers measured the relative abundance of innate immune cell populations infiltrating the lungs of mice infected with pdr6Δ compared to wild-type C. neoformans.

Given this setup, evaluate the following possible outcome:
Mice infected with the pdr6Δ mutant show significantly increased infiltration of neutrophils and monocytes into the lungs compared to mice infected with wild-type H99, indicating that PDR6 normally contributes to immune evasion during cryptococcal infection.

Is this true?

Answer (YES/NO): NO